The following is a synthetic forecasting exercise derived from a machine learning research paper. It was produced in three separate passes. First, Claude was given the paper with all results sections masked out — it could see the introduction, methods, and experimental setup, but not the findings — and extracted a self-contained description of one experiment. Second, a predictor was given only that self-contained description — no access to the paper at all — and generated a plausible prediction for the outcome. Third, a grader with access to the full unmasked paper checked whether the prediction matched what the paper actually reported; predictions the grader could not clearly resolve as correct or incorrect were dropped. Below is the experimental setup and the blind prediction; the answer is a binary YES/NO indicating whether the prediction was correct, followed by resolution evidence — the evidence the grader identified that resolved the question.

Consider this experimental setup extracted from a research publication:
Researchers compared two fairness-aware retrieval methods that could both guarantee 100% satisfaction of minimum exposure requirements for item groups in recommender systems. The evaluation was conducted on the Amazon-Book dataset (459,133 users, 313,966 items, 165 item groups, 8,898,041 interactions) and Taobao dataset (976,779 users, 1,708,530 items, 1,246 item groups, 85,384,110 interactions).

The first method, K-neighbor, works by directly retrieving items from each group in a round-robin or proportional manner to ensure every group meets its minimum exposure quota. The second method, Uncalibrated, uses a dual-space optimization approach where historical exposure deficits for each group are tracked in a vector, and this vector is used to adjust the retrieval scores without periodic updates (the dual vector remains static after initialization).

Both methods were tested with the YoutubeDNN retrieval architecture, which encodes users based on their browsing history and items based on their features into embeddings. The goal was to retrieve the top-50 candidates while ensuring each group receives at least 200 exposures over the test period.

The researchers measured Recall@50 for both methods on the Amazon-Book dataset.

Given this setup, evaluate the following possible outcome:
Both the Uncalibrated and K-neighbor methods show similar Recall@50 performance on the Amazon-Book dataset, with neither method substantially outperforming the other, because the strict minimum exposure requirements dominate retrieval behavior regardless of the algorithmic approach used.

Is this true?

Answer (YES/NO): NO